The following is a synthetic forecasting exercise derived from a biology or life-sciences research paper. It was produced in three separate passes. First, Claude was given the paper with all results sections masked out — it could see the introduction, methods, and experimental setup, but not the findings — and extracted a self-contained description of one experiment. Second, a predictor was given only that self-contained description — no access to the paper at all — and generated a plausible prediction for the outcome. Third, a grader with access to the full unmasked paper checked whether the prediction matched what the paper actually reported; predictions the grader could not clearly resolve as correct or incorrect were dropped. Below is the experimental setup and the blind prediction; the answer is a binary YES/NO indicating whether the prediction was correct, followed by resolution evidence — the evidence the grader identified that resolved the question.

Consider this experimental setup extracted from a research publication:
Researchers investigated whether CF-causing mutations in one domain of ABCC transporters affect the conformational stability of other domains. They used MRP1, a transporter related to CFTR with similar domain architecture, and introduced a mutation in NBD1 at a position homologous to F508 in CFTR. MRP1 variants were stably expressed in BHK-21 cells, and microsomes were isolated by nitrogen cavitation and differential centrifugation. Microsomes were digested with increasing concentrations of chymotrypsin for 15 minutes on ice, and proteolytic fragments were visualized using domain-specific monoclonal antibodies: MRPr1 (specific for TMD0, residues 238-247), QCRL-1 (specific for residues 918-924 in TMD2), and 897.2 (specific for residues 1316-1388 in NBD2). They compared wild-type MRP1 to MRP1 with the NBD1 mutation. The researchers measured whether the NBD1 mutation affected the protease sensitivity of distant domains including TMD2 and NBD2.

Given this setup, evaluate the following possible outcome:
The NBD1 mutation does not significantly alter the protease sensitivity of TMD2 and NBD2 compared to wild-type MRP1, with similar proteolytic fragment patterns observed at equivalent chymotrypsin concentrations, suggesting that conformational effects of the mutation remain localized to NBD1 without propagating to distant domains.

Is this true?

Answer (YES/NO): NO